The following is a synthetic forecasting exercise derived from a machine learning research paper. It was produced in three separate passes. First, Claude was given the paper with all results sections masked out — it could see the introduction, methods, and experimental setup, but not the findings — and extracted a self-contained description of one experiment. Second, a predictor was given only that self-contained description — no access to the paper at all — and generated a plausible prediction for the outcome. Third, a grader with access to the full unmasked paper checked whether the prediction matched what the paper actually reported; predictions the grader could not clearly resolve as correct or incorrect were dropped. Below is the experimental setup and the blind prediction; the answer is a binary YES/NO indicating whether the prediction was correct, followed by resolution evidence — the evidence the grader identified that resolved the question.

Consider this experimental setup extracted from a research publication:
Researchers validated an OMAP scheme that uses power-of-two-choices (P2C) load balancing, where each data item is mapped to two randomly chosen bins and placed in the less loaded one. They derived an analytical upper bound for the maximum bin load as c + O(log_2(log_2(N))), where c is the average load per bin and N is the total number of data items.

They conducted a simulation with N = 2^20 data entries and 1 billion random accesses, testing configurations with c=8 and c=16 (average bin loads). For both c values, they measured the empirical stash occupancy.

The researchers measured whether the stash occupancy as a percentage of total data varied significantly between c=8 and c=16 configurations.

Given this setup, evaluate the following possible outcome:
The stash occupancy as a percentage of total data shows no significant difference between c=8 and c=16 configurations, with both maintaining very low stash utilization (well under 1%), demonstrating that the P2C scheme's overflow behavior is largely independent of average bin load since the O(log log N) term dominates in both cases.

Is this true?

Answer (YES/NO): NO